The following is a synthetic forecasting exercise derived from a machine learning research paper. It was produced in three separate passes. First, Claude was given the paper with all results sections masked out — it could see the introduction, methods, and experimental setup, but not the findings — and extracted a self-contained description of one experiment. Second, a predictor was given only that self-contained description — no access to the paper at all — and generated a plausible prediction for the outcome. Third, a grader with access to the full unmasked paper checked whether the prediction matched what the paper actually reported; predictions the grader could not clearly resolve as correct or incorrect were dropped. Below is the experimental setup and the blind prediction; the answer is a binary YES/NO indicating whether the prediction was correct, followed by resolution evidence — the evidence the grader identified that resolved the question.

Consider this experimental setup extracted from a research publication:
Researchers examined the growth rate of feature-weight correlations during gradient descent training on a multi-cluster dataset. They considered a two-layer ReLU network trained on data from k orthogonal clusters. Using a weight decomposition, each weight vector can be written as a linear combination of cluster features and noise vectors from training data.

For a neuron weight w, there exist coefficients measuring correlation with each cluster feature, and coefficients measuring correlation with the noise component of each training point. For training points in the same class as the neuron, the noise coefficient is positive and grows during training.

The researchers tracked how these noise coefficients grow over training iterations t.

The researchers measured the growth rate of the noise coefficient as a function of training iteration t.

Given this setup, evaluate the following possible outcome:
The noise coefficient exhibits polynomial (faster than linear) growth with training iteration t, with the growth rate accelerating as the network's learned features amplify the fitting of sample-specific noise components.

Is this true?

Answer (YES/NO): NO